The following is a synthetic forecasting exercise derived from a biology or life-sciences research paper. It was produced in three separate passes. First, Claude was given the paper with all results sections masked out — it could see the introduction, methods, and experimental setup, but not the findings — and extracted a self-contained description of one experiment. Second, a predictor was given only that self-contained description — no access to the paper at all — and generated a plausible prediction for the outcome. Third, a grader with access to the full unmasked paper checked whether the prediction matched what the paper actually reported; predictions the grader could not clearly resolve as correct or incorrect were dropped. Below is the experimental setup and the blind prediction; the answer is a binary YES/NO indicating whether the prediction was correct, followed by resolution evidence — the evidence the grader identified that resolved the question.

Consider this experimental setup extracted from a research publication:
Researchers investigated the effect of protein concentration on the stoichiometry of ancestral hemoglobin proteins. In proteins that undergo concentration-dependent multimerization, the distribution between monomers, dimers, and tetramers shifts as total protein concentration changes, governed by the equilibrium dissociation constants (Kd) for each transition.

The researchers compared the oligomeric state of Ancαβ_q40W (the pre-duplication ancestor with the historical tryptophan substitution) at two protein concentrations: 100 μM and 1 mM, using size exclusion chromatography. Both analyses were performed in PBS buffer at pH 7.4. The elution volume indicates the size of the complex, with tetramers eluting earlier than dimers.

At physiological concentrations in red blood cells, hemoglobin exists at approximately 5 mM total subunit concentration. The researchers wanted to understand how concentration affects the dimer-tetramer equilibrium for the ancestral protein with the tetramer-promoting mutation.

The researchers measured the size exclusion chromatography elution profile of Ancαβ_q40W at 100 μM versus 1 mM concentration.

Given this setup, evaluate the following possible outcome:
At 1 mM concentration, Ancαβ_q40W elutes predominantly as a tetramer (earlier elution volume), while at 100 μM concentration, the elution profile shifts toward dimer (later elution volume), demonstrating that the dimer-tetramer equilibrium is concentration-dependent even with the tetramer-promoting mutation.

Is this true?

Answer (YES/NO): NO